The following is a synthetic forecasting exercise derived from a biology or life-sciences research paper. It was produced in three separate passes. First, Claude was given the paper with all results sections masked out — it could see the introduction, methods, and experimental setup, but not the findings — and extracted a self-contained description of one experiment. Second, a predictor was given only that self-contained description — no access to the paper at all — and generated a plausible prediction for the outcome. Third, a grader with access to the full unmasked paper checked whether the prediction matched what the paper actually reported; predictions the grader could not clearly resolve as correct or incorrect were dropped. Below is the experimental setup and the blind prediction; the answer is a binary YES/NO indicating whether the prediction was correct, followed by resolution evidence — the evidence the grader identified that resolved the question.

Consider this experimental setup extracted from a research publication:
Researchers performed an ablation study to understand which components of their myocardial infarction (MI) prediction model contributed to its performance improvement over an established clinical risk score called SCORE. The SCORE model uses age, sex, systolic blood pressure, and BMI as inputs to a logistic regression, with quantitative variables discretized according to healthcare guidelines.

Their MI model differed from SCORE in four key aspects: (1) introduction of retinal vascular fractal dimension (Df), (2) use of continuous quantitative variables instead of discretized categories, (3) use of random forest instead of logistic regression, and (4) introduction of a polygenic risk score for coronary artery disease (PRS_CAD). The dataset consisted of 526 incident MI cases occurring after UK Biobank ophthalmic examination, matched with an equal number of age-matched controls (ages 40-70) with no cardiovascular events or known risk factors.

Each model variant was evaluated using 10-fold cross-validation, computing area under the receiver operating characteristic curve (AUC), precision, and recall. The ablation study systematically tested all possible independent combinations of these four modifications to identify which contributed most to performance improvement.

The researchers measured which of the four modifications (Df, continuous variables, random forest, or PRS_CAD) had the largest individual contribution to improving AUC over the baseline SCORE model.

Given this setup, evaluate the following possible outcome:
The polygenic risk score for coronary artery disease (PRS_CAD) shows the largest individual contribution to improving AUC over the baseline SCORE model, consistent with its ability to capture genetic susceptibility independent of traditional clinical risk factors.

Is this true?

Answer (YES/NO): NO